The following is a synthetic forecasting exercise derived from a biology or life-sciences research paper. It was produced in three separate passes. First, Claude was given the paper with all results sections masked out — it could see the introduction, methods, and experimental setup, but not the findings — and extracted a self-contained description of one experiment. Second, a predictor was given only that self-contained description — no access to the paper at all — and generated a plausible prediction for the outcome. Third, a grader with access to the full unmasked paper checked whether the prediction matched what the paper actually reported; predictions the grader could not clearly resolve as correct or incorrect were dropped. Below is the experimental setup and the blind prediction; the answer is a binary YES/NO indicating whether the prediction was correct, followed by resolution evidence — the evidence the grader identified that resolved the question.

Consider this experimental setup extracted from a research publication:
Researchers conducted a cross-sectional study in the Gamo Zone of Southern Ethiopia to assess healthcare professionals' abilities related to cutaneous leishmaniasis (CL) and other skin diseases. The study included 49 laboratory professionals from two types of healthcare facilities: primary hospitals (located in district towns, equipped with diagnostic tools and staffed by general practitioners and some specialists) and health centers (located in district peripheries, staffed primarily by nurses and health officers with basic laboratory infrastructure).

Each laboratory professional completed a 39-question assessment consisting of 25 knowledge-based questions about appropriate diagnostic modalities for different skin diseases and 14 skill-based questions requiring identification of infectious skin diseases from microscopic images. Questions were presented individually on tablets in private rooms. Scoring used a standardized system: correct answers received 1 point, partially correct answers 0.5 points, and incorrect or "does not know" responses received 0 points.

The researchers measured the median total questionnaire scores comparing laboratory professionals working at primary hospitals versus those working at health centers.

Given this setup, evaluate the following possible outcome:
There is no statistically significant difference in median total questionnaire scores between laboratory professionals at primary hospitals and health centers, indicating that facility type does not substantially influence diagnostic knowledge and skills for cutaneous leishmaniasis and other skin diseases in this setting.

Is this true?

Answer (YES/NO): YES